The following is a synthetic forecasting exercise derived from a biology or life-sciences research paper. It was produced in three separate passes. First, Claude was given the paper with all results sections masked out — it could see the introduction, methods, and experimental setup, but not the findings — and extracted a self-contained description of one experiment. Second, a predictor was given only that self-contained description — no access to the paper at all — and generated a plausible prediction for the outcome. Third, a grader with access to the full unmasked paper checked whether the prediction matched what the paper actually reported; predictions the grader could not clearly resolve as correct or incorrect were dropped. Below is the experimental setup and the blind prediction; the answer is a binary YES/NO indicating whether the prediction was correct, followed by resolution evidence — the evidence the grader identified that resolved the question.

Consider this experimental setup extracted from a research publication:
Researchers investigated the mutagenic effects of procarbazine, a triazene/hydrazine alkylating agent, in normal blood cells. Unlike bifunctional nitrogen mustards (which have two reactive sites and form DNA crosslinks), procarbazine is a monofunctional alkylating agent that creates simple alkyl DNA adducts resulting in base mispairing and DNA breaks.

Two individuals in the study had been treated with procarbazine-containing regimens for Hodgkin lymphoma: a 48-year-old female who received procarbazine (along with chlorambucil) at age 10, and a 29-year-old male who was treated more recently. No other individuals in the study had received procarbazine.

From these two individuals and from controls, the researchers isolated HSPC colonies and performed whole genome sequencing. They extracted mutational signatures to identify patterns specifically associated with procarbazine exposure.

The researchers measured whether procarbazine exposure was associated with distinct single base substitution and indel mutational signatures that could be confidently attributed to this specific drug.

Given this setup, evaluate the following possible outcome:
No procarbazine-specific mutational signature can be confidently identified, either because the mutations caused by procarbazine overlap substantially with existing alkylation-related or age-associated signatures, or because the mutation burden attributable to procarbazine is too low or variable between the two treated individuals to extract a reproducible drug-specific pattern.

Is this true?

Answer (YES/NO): NO